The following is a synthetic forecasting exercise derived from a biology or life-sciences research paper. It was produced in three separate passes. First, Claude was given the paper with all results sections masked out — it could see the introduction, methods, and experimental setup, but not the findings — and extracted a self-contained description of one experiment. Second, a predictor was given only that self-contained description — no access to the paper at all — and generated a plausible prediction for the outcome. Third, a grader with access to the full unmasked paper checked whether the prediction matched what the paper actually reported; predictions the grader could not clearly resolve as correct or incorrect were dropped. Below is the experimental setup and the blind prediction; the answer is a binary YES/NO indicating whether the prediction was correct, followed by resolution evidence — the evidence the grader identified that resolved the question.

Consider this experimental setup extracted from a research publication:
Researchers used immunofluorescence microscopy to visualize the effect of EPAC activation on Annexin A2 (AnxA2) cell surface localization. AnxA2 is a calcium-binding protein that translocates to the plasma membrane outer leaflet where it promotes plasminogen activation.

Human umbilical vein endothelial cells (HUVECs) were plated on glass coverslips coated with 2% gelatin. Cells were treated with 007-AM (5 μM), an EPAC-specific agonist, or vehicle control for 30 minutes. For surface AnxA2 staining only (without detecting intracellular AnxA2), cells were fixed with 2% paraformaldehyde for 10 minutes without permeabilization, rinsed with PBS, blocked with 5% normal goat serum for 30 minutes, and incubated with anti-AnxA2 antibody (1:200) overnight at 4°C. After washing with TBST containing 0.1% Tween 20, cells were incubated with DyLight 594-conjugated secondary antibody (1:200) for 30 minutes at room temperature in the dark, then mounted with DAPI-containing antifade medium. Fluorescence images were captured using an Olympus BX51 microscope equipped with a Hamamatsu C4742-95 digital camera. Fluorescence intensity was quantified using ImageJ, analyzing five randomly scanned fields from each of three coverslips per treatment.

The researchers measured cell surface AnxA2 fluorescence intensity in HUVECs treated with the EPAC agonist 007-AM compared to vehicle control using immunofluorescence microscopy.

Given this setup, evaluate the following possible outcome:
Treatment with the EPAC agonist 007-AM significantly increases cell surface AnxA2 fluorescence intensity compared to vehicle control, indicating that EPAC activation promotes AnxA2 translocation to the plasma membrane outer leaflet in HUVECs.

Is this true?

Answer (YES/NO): NO